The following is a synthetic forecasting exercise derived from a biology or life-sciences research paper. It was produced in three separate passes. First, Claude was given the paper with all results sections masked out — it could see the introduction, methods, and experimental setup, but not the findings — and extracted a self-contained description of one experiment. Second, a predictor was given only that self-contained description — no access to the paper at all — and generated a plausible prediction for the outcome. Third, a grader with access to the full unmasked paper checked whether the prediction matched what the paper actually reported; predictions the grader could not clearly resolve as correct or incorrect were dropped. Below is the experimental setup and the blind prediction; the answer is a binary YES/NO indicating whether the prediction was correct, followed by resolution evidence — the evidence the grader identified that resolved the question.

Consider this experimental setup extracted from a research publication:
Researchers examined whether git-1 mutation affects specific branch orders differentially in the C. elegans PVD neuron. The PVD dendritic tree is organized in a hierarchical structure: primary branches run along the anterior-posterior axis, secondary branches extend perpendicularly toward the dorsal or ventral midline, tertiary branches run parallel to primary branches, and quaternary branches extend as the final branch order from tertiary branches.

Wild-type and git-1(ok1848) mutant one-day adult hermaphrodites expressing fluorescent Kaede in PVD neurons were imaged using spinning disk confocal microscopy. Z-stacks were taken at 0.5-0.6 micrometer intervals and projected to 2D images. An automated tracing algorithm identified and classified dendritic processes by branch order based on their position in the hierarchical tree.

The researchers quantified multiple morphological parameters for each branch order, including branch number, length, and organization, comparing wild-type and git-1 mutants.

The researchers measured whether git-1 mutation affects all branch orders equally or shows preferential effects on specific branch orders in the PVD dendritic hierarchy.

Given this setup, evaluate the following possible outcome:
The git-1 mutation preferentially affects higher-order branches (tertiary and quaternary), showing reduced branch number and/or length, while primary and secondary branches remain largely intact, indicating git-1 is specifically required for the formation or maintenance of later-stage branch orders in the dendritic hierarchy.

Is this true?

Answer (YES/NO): NO